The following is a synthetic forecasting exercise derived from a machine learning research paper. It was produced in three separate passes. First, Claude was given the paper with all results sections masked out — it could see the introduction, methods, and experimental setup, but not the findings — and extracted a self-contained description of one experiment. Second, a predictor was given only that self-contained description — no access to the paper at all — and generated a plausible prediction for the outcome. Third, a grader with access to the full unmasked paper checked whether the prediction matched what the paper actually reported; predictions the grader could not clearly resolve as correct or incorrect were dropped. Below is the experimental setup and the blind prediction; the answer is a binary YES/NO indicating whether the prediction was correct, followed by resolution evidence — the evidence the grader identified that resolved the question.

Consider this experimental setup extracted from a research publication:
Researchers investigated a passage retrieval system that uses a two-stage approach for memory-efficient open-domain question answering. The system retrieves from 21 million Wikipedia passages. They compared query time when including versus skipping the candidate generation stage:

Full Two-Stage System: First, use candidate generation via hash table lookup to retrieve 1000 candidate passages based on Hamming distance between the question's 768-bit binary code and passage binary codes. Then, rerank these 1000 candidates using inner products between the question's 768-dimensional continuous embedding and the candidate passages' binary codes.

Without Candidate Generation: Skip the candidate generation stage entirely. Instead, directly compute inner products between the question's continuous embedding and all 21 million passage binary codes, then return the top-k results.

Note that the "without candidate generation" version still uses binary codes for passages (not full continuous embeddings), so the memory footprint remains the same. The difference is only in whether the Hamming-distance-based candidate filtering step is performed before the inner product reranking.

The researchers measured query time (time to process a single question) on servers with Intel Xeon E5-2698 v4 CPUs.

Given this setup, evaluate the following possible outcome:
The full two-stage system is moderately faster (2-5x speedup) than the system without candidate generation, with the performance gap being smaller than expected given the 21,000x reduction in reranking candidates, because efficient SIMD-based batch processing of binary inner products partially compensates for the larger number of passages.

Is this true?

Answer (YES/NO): NO